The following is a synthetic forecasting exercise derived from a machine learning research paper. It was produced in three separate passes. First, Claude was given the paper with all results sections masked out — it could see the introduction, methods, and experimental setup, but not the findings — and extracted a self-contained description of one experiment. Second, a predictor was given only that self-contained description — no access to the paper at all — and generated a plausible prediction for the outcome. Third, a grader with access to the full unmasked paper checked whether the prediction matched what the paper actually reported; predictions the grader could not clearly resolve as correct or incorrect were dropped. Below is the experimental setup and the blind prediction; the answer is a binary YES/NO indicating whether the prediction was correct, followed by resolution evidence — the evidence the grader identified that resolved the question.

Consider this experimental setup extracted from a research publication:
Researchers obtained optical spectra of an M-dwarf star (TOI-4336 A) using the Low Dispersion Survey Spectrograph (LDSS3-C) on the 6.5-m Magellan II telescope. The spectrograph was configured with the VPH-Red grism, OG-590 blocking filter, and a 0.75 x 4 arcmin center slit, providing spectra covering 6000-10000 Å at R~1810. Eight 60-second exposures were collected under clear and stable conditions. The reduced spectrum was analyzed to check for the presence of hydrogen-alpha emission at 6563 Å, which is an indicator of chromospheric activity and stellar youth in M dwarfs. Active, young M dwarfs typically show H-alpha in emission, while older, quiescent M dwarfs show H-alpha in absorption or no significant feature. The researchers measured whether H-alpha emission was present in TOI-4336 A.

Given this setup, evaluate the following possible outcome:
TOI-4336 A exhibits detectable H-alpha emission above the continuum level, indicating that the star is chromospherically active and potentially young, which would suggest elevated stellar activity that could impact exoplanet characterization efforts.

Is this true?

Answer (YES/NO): NO